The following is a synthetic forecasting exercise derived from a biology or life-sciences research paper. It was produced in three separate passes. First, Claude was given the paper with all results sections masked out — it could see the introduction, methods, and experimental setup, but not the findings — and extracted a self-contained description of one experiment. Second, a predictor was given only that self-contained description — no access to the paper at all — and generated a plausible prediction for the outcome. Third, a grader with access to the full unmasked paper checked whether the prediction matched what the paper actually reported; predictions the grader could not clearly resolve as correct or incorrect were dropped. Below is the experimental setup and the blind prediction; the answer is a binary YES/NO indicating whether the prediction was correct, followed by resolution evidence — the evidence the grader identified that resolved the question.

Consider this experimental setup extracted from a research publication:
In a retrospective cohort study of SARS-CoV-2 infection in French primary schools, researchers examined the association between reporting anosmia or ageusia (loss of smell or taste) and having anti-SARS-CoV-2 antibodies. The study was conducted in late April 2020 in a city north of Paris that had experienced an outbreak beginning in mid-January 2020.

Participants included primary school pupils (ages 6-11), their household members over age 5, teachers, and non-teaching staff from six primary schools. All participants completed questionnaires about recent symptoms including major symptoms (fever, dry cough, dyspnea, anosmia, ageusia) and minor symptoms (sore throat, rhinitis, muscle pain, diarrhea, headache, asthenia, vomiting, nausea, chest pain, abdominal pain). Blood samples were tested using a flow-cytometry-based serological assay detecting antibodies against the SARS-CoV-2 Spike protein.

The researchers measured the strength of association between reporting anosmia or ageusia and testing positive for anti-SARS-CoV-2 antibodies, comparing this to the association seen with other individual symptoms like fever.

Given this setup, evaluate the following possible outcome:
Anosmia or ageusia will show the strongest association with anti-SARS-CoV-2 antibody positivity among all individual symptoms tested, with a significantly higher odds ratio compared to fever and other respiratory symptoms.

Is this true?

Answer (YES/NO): YES